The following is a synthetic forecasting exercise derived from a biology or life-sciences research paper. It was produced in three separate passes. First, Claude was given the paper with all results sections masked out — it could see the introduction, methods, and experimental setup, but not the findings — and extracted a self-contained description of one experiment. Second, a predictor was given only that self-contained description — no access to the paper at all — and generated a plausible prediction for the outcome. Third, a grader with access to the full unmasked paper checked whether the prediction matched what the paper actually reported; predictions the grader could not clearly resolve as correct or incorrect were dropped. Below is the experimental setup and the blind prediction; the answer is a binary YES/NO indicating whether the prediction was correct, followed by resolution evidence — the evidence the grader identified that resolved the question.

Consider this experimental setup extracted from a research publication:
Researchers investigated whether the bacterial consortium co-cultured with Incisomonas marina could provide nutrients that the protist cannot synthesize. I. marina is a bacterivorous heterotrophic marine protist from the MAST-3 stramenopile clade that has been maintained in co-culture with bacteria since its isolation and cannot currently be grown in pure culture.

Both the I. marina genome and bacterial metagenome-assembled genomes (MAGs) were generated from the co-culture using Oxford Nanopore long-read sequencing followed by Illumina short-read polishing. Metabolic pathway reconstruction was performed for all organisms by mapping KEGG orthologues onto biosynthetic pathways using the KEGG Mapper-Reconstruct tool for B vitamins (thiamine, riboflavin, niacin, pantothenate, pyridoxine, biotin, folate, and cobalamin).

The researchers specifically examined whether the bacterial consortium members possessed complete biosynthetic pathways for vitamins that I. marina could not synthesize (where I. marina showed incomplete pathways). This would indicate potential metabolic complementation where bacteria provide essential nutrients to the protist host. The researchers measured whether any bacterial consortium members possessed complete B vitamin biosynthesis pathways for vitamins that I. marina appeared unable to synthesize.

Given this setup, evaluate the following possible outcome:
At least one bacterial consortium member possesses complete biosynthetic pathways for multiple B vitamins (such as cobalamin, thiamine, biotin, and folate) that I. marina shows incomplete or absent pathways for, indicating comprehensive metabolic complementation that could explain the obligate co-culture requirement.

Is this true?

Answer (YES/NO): NO